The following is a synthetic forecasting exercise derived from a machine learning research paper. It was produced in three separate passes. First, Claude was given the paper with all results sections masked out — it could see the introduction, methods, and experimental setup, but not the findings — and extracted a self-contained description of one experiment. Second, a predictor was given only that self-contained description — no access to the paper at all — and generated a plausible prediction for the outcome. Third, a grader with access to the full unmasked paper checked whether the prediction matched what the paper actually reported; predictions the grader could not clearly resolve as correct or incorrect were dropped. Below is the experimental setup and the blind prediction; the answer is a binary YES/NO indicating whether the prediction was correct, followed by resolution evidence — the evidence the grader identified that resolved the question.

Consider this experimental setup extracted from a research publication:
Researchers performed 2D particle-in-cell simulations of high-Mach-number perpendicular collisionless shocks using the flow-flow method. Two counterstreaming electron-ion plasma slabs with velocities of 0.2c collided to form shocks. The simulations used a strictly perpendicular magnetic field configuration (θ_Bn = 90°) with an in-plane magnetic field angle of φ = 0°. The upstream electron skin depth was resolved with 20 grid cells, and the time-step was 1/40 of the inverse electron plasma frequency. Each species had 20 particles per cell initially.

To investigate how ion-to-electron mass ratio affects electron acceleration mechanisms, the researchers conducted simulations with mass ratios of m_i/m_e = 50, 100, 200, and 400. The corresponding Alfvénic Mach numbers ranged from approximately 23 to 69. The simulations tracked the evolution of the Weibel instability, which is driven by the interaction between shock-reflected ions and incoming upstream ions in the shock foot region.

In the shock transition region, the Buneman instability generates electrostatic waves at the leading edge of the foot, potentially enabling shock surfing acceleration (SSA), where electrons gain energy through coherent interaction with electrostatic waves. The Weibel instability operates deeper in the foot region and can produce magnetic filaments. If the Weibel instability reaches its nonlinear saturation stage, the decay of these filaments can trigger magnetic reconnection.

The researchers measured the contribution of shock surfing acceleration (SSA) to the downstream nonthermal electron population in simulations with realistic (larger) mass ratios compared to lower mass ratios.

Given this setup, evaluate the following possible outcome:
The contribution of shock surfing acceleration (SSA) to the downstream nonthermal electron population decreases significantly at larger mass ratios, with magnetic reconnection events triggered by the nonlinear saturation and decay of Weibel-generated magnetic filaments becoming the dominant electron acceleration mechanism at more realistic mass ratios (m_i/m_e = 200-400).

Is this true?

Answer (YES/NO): YES